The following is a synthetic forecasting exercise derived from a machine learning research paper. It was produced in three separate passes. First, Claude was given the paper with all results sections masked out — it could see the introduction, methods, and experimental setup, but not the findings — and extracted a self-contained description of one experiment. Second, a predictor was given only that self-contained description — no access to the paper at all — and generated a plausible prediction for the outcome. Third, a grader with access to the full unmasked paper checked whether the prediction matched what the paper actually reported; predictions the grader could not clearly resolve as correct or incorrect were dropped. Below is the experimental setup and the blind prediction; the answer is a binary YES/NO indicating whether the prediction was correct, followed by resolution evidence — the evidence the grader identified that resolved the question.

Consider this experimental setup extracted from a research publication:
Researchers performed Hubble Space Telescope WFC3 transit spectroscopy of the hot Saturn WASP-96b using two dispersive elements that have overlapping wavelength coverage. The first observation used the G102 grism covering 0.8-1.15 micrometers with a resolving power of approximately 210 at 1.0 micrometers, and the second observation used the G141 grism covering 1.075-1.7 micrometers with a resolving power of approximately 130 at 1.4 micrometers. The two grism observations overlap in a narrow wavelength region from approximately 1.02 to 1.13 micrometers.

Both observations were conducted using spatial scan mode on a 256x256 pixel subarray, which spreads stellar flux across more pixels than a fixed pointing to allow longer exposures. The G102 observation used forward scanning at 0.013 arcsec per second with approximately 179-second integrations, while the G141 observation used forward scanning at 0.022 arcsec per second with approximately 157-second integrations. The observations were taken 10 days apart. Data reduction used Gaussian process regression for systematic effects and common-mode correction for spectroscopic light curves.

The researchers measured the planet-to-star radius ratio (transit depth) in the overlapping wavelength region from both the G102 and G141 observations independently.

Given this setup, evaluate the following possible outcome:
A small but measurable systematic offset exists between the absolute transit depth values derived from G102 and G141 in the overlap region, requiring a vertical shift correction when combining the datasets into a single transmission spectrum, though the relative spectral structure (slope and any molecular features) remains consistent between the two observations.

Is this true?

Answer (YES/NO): NO